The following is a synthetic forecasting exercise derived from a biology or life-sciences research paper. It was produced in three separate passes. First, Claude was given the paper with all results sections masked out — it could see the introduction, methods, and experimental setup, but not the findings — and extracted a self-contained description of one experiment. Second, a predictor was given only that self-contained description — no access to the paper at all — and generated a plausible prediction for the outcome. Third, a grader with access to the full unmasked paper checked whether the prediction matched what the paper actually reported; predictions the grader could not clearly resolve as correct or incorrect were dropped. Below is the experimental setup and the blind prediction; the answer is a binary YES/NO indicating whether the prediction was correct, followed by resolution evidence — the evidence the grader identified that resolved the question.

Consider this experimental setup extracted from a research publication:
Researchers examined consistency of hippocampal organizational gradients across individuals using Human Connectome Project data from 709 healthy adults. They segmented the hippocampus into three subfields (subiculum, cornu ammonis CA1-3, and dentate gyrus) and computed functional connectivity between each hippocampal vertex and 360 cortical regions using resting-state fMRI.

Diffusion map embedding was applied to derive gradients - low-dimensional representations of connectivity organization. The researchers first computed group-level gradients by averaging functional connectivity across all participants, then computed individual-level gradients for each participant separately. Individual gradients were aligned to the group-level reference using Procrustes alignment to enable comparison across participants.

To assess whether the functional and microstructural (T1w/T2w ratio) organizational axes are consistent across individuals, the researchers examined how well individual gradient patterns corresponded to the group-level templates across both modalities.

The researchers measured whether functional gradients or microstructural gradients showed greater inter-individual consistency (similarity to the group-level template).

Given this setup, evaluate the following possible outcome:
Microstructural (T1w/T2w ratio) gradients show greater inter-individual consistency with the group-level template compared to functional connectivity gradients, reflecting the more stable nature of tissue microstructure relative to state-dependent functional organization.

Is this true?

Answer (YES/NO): YES